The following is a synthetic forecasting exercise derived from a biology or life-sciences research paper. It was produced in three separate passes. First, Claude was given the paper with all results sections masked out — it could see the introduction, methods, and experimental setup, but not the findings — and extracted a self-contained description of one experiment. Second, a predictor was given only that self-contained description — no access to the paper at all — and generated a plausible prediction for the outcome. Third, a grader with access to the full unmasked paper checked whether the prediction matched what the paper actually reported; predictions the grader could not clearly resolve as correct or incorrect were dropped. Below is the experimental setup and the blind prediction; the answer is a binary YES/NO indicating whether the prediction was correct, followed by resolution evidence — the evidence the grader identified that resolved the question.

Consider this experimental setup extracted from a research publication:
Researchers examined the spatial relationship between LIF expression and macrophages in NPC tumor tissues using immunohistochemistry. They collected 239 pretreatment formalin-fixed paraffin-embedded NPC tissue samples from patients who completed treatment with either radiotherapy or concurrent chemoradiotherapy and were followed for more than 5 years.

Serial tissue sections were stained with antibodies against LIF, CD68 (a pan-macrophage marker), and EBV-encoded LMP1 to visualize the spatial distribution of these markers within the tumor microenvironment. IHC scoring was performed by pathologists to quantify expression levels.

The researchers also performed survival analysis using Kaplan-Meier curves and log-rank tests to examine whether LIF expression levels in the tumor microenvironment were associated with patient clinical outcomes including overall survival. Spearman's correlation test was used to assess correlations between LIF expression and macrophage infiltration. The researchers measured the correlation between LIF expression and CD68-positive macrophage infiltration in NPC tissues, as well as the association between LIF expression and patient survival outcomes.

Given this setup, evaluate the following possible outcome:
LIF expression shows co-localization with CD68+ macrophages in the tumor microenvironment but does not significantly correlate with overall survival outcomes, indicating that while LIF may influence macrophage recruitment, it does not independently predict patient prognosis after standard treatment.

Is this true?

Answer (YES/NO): NO